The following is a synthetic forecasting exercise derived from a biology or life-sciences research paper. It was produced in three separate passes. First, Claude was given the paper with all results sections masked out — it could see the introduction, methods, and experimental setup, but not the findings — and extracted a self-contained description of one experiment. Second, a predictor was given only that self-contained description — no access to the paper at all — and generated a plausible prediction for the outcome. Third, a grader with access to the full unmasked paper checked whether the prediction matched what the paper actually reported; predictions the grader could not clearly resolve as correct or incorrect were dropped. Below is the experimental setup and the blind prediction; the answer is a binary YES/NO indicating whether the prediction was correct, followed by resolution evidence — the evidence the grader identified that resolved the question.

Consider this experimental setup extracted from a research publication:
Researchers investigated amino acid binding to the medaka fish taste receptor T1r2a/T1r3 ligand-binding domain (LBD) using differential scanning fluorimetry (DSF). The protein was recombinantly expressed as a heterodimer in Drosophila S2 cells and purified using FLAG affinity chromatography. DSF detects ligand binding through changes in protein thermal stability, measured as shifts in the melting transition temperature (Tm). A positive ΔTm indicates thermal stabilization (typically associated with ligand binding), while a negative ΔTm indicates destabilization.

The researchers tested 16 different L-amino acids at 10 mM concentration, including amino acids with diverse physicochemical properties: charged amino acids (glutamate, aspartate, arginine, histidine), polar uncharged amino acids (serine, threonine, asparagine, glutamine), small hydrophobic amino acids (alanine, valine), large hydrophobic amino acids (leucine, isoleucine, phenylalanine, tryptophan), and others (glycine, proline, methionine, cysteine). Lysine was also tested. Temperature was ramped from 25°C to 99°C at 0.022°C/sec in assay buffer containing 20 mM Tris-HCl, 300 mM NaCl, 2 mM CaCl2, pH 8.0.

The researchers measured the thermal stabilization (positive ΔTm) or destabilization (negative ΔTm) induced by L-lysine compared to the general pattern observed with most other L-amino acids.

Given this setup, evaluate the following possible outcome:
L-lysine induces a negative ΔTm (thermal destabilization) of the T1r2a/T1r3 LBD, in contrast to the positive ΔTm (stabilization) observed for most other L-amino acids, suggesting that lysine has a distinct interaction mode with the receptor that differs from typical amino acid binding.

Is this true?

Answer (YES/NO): YES